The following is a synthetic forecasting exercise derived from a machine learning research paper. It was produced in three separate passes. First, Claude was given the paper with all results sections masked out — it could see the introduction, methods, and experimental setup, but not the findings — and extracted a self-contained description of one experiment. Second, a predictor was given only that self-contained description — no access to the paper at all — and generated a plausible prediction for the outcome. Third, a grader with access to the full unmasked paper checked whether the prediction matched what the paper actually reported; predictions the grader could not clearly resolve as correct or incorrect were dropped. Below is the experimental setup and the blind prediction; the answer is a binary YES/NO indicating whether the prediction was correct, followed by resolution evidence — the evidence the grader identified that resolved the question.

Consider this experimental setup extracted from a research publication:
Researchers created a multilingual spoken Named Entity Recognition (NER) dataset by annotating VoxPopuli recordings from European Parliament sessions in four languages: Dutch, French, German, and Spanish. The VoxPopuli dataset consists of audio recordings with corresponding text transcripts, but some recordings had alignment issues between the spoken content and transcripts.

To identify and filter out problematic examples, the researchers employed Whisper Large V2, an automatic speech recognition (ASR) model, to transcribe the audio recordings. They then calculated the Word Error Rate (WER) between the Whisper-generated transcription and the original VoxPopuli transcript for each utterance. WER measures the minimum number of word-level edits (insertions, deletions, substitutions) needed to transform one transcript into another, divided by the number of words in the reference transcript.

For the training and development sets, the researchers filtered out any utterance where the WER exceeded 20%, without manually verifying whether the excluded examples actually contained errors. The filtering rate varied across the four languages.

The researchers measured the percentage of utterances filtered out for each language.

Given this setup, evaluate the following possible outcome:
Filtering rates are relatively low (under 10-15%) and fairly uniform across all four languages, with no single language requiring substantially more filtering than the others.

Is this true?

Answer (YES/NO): NO